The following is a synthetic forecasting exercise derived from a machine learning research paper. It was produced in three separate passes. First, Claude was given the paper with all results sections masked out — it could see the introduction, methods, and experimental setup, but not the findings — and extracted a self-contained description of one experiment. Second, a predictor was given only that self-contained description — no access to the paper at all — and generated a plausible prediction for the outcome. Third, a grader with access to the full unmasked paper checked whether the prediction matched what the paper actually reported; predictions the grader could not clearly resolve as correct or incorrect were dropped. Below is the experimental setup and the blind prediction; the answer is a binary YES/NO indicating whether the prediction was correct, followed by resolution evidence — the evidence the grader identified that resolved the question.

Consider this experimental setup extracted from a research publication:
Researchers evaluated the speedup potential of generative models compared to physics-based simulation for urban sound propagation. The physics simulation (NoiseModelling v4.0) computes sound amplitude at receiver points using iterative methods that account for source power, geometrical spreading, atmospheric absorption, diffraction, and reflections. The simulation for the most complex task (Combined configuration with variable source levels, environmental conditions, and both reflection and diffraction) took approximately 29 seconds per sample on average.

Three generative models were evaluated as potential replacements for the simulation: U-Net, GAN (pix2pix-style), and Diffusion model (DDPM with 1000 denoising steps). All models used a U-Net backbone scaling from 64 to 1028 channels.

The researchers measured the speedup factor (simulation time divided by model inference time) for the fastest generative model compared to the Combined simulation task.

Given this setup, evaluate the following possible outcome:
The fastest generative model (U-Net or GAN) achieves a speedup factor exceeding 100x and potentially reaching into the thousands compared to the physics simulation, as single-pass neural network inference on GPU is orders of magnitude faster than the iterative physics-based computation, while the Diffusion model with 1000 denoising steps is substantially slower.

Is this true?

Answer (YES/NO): YES